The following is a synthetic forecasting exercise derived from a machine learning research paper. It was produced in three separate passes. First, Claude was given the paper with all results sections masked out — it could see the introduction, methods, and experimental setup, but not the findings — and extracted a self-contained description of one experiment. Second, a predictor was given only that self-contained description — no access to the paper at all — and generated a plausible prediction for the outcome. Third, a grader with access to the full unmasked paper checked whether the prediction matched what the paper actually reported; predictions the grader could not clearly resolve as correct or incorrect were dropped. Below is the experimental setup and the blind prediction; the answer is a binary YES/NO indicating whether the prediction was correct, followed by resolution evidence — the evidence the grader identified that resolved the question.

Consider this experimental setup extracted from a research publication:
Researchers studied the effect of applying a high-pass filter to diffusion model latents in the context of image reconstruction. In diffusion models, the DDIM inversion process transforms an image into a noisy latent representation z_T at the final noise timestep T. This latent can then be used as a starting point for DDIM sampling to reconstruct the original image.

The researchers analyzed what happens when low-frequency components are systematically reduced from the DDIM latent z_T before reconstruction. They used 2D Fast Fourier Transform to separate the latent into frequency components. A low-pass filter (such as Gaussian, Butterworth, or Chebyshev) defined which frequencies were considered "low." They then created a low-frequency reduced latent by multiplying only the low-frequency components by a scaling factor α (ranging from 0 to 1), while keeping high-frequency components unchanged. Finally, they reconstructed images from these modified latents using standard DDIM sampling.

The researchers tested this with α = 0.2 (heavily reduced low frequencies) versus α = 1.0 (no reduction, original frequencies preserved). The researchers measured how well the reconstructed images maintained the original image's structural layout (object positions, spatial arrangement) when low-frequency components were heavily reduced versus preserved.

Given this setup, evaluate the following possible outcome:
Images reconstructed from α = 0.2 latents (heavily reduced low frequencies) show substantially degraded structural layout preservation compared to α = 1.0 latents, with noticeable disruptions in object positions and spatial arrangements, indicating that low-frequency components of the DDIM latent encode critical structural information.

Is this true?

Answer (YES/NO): NO